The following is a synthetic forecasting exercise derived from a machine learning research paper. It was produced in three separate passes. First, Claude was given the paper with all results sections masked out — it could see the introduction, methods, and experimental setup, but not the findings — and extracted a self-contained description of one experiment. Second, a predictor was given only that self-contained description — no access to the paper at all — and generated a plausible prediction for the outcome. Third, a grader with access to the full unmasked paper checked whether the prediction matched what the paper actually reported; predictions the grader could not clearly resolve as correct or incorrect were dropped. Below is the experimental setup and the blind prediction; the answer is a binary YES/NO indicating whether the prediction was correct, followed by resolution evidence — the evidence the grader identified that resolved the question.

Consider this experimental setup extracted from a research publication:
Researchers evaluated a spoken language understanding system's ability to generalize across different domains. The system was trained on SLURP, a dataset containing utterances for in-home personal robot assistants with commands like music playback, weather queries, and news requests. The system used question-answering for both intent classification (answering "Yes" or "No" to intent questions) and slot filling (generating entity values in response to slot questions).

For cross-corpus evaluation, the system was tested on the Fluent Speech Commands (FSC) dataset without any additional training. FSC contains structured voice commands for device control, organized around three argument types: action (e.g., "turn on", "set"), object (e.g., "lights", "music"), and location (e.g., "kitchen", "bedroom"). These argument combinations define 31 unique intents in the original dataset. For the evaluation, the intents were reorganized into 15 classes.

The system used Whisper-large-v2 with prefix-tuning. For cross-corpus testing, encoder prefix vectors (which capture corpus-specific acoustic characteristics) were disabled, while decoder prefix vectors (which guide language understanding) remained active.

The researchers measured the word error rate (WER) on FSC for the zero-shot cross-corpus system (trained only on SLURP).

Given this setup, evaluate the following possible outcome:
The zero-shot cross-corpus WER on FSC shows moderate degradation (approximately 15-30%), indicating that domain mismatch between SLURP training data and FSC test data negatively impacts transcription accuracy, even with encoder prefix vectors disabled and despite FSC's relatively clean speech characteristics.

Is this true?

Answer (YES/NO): NO